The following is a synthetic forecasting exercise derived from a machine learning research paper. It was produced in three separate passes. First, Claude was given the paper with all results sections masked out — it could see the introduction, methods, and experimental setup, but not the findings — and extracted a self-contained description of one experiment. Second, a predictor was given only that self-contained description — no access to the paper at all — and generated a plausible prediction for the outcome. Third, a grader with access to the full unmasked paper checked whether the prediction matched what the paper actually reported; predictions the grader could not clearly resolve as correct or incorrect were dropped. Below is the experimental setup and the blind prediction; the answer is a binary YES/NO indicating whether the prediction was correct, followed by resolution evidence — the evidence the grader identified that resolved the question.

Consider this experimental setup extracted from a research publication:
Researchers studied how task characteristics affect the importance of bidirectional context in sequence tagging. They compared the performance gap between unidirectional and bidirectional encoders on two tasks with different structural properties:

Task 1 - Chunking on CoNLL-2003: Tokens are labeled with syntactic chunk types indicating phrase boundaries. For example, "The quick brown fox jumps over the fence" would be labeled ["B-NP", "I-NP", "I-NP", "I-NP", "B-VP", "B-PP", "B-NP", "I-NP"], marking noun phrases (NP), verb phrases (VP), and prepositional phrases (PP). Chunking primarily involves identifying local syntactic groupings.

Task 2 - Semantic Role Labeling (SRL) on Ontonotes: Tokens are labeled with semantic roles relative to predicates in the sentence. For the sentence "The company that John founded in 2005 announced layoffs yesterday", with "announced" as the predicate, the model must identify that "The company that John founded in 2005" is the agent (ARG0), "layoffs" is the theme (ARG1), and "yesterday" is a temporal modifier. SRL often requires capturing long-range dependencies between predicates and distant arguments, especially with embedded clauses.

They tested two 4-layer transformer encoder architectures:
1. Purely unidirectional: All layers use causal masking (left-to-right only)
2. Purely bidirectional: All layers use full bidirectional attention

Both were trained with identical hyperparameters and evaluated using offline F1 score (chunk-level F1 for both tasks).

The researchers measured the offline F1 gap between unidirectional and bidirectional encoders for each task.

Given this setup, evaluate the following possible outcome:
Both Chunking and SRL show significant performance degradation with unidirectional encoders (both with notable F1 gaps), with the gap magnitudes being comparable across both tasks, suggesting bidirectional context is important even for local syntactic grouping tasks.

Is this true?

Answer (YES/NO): NO